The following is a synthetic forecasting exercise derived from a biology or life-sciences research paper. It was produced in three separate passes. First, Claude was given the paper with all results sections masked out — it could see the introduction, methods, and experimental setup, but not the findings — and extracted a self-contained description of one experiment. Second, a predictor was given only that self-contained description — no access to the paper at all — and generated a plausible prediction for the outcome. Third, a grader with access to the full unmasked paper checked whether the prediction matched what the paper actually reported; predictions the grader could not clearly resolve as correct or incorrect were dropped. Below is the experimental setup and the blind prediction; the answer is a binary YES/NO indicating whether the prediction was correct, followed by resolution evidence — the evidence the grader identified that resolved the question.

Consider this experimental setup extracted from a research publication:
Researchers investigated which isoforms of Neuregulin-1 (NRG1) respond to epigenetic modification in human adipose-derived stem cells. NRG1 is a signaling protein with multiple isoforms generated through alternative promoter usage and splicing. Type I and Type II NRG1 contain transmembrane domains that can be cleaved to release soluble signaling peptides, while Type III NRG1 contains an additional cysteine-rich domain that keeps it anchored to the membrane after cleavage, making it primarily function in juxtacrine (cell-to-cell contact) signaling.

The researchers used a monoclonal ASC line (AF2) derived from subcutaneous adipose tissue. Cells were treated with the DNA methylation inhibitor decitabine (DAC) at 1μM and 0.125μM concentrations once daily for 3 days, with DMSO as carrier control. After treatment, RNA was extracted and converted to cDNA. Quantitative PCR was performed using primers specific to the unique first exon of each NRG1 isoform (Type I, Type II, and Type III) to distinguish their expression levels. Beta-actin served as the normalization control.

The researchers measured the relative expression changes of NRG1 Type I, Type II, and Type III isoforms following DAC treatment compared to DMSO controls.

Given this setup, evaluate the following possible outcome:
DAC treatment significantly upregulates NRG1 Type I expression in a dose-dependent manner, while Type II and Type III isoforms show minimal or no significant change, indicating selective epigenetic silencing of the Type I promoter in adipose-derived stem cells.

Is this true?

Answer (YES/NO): NO